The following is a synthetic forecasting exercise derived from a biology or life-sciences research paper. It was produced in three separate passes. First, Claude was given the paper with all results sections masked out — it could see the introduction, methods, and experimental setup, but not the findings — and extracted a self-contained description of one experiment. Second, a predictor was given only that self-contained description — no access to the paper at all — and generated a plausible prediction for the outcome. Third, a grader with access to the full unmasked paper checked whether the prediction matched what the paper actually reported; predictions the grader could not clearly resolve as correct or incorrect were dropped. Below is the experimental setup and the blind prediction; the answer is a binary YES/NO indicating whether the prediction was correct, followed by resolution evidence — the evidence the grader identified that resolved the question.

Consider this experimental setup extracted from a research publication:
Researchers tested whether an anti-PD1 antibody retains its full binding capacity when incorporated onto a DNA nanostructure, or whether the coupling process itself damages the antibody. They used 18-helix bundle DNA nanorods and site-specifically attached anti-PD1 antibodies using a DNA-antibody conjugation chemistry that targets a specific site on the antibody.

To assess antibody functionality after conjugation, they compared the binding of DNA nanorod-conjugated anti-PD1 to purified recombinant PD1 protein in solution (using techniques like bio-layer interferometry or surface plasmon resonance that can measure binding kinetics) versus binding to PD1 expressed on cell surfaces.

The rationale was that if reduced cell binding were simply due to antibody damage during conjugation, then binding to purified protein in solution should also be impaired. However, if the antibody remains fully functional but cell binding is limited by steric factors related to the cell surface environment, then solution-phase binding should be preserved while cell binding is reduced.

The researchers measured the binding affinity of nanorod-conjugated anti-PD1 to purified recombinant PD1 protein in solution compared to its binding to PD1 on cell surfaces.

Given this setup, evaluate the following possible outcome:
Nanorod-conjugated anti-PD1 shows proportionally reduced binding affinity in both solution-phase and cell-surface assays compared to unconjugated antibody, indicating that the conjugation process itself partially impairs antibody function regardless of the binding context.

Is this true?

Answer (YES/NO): NO